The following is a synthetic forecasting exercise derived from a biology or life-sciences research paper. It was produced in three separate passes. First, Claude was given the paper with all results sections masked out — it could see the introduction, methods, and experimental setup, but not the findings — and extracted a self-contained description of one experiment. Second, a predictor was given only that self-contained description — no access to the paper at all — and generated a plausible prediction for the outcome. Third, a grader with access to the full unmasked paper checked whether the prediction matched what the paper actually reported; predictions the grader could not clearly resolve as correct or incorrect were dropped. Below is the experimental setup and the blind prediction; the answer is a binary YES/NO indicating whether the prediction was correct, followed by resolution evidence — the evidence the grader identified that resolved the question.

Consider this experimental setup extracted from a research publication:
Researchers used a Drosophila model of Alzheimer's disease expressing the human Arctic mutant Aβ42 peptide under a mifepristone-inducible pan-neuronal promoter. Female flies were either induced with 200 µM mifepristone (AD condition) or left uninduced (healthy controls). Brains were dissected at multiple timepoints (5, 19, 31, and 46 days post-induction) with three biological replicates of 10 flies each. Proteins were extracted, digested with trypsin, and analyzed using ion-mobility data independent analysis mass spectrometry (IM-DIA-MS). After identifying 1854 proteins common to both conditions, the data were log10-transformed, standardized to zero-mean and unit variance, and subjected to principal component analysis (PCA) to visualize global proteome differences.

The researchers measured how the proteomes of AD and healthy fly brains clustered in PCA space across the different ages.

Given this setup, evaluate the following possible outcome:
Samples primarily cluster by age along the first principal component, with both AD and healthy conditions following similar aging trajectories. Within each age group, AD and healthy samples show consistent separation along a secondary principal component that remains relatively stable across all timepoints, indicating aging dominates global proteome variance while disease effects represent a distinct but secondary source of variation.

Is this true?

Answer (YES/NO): NO